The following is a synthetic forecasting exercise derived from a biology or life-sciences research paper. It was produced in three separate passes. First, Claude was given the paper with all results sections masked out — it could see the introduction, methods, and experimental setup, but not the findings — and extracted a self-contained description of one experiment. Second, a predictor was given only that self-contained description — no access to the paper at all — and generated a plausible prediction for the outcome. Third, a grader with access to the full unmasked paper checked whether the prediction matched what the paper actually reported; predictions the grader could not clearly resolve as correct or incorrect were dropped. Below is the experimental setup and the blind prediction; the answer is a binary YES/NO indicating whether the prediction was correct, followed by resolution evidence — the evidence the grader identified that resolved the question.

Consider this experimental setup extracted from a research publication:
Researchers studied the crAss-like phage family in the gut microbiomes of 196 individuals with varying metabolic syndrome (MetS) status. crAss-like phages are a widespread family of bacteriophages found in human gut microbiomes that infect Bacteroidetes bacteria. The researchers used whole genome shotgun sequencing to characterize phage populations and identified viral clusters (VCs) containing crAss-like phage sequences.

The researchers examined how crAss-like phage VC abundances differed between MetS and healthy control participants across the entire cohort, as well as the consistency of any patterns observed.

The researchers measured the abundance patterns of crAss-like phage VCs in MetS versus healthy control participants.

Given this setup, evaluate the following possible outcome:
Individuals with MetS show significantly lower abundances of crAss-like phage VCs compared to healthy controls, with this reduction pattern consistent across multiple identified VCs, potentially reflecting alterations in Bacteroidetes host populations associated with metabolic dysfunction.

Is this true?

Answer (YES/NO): NO